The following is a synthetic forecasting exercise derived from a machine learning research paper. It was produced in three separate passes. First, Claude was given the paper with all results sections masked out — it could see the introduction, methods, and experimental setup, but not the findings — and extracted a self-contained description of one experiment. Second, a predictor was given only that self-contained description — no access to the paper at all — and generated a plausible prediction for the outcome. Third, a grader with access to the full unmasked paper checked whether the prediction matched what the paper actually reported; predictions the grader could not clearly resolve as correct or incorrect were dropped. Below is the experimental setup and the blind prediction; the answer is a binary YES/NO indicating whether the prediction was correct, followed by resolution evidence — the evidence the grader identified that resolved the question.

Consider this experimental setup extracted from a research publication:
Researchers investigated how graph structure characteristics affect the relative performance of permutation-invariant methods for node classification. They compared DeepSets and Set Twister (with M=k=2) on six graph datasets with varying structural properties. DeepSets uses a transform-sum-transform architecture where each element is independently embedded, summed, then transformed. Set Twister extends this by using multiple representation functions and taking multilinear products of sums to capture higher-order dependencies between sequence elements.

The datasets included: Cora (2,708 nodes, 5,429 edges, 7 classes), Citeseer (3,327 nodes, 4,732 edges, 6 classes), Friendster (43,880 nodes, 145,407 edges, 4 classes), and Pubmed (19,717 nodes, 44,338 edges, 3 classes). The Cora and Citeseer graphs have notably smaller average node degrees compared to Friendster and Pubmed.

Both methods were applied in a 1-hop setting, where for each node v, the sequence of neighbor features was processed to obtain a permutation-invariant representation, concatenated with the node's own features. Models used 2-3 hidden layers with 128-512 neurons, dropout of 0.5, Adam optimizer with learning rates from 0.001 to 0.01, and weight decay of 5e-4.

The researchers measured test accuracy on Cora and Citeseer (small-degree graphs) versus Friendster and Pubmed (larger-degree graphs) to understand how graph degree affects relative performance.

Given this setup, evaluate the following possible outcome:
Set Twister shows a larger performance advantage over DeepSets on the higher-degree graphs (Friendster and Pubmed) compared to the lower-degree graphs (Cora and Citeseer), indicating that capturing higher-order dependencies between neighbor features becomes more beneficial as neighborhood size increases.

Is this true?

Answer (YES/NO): YES